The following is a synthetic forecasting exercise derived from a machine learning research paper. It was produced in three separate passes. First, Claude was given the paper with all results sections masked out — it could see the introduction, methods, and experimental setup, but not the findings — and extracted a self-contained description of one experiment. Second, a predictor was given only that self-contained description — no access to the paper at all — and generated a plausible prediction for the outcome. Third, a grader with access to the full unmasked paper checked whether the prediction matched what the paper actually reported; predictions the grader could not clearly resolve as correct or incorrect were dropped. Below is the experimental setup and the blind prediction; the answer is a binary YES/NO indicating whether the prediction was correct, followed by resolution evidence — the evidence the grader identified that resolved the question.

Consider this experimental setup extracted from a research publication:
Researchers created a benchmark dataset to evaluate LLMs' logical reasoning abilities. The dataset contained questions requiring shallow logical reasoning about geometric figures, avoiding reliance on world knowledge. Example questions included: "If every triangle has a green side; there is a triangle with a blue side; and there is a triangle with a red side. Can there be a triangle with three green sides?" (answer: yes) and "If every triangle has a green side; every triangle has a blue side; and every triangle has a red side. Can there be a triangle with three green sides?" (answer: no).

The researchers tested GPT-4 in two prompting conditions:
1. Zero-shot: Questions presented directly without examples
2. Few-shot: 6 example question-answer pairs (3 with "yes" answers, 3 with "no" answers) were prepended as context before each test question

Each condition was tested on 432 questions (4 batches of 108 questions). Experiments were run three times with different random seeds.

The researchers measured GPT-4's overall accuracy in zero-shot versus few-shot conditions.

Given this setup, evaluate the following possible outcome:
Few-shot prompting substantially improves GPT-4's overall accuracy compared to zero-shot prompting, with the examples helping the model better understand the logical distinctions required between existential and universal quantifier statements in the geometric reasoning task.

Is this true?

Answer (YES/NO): NO